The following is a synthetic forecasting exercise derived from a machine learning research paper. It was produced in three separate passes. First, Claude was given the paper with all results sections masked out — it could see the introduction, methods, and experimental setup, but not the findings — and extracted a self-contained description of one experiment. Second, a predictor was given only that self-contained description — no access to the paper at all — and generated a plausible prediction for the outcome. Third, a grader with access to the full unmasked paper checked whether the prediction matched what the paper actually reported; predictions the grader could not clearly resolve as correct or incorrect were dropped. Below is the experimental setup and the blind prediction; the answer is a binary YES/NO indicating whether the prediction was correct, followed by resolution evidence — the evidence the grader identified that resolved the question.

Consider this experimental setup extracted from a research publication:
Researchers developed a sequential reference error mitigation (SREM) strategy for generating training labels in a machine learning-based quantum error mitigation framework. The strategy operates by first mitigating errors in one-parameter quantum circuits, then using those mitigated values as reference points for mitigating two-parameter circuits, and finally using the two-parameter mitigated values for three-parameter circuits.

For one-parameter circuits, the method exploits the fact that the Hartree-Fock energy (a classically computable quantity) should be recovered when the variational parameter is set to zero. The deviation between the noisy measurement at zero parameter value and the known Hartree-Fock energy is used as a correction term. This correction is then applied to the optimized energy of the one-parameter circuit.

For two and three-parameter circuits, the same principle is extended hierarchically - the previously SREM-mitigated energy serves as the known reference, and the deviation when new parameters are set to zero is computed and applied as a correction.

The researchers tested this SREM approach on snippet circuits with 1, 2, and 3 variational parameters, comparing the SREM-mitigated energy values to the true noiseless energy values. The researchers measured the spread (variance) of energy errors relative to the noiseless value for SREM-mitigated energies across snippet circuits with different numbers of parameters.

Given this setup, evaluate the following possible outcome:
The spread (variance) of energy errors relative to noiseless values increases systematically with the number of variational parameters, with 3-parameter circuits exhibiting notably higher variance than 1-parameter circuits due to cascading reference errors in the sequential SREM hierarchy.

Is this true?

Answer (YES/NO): YES